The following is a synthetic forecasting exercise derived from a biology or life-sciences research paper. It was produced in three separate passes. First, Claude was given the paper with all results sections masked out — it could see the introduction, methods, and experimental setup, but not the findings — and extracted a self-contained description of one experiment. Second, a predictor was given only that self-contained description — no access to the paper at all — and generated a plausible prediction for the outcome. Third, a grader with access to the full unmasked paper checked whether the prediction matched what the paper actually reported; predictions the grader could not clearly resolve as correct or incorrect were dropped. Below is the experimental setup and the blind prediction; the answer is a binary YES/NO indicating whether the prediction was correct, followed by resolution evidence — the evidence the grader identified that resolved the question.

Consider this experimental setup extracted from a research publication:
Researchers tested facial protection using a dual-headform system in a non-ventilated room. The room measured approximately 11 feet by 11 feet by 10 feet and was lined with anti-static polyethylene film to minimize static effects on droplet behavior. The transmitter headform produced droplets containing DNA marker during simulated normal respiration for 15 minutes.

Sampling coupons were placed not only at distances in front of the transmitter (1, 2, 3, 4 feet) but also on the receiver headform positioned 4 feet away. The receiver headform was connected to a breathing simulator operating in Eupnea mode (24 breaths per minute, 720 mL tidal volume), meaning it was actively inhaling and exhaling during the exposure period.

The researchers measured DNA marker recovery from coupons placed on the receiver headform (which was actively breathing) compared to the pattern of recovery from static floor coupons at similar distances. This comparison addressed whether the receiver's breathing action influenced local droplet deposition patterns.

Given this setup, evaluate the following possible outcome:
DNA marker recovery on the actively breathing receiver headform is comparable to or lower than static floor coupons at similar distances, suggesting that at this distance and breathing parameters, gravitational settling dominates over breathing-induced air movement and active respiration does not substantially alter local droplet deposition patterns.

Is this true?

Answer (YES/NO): NO